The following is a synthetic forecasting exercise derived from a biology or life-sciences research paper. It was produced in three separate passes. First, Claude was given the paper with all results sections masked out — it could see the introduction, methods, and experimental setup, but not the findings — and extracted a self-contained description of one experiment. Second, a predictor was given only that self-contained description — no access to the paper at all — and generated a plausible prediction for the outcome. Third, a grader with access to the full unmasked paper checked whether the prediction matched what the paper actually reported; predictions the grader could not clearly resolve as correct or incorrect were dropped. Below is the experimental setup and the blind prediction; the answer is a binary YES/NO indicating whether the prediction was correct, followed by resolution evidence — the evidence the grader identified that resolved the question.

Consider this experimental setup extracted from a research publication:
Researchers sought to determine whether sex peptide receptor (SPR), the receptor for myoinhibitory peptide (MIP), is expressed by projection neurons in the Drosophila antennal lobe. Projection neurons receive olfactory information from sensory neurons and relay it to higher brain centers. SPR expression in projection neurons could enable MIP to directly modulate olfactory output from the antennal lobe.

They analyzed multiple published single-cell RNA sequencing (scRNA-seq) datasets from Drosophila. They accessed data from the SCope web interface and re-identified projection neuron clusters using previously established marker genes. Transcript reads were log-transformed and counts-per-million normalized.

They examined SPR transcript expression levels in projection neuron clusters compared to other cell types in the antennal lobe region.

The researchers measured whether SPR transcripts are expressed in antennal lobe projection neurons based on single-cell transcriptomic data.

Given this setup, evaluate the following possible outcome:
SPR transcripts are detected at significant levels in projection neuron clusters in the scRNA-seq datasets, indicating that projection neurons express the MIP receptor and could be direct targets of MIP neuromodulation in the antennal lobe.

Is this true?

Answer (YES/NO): YES